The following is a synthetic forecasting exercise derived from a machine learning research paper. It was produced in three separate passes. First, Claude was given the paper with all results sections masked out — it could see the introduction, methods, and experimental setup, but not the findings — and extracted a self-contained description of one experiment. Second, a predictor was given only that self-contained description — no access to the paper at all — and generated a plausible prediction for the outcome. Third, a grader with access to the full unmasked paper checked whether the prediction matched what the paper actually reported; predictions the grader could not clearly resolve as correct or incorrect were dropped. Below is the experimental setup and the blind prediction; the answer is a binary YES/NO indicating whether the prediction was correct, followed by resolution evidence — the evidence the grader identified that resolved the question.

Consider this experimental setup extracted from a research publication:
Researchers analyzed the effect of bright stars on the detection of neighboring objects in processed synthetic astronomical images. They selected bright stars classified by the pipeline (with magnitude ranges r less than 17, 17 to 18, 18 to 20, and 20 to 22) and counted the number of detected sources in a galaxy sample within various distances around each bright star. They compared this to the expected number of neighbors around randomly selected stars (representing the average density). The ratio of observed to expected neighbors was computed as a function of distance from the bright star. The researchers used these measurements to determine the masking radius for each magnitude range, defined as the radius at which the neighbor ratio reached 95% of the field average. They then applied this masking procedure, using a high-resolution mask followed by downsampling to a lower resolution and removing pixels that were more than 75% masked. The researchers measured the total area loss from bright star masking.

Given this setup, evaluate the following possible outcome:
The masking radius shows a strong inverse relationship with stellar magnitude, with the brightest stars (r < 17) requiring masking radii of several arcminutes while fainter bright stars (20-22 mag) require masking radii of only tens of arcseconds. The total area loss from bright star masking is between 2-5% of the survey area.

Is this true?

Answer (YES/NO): NO